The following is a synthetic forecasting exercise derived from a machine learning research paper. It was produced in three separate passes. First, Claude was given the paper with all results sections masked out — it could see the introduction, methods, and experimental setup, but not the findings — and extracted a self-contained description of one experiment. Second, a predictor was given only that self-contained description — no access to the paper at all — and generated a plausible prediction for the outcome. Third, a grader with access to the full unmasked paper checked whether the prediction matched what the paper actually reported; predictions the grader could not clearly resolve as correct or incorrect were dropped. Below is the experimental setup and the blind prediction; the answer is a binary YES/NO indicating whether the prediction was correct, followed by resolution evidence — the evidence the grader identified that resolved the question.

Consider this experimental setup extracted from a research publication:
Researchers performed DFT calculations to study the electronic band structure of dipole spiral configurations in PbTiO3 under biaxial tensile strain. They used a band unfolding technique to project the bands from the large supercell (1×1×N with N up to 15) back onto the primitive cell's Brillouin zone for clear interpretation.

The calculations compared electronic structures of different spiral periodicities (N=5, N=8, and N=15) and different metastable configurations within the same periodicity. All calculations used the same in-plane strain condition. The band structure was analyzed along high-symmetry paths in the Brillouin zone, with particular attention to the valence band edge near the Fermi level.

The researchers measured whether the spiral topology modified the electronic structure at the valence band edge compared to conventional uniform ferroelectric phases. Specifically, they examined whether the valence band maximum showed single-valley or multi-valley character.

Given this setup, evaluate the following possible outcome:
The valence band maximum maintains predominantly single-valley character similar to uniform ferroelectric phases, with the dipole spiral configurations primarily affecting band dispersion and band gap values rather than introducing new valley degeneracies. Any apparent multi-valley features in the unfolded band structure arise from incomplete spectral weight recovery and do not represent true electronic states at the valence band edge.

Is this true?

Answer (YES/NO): NO